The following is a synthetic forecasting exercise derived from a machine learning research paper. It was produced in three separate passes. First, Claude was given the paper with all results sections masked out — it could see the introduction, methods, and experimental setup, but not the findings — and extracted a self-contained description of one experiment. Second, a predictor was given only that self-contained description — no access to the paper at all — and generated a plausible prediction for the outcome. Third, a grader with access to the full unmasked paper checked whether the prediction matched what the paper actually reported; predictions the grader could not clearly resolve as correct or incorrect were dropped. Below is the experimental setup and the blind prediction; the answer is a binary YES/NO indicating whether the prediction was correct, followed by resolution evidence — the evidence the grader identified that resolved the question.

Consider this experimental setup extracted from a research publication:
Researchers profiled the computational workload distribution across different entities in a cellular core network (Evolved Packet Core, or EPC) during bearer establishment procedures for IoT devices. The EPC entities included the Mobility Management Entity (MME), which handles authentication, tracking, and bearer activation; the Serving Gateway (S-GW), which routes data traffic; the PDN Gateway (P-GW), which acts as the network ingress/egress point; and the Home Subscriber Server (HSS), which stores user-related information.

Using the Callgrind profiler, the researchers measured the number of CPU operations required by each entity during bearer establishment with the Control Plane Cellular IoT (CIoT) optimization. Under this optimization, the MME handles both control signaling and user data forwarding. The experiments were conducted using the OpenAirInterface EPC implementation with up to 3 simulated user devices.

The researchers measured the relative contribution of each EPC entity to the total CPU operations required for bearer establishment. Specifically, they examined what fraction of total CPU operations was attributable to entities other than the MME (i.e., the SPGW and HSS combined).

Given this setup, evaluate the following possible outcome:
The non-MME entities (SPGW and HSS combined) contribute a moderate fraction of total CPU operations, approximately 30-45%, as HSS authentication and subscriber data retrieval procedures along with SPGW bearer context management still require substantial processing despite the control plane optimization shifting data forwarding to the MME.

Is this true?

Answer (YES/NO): NO